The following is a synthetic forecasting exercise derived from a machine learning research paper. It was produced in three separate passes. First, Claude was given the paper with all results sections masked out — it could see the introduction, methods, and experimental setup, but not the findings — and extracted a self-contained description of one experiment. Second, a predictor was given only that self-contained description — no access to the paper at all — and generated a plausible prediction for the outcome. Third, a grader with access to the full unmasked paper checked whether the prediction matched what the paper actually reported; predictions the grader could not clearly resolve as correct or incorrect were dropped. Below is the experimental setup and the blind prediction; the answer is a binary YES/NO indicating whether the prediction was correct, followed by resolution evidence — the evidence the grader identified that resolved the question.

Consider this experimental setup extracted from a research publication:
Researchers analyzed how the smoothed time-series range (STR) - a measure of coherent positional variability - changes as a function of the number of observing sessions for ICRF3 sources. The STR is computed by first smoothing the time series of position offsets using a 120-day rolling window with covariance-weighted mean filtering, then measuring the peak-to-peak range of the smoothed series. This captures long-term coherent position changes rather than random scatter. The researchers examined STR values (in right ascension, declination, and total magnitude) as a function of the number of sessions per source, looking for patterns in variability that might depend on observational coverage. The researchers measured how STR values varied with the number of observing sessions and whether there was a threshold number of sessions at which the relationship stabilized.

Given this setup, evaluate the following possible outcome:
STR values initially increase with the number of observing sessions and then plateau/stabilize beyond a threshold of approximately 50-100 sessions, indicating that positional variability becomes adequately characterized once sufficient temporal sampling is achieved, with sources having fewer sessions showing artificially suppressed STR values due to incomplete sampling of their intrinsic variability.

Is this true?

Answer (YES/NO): NO